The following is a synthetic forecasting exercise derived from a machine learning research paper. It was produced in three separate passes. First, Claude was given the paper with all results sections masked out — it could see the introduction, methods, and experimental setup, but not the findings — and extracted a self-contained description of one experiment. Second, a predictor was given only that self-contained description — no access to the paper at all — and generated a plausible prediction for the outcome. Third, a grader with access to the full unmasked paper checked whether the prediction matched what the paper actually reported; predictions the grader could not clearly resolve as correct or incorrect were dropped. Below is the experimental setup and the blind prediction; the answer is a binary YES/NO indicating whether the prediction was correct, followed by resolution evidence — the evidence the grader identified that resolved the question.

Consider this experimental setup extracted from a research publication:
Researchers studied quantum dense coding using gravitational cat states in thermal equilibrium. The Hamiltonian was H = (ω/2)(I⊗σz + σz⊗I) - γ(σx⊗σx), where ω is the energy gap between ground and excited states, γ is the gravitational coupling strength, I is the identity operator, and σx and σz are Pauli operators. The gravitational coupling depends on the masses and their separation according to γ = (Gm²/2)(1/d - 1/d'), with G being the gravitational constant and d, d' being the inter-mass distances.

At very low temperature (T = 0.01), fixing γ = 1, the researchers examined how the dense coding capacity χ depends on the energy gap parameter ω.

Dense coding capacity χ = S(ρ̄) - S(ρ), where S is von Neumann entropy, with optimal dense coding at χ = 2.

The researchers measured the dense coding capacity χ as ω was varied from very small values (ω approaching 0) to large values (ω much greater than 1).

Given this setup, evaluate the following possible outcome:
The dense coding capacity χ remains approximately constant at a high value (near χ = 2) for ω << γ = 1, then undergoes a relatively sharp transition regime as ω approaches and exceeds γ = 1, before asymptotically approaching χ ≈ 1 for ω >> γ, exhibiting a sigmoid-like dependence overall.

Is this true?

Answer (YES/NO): NO